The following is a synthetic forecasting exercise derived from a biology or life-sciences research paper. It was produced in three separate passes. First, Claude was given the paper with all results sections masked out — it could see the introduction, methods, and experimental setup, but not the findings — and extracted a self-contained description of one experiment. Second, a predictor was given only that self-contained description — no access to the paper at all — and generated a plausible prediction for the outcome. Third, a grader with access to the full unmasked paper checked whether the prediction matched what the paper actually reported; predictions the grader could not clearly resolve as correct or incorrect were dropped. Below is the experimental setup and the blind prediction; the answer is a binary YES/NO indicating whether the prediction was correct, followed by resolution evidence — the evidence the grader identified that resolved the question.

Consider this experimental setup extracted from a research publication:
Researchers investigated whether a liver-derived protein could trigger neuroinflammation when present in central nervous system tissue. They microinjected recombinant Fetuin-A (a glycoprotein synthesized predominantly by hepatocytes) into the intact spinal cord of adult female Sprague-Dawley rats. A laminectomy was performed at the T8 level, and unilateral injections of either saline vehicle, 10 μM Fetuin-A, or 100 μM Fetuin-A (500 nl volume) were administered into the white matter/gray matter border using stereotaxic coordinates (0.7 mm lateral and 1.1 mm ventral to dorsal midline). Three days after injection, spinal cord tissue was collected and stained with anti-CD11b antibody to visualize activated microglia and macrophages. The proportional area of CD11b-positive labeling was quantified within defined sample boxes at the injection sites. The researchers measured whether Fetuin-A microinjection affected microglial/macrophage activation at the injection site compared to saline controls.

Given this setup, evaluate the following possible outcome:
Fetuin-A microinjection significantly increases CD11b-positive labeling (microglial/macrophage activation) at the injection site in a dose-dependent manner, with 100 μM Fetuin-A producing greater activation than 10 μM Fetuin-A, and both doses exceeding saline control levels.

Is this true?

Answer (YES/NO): NO